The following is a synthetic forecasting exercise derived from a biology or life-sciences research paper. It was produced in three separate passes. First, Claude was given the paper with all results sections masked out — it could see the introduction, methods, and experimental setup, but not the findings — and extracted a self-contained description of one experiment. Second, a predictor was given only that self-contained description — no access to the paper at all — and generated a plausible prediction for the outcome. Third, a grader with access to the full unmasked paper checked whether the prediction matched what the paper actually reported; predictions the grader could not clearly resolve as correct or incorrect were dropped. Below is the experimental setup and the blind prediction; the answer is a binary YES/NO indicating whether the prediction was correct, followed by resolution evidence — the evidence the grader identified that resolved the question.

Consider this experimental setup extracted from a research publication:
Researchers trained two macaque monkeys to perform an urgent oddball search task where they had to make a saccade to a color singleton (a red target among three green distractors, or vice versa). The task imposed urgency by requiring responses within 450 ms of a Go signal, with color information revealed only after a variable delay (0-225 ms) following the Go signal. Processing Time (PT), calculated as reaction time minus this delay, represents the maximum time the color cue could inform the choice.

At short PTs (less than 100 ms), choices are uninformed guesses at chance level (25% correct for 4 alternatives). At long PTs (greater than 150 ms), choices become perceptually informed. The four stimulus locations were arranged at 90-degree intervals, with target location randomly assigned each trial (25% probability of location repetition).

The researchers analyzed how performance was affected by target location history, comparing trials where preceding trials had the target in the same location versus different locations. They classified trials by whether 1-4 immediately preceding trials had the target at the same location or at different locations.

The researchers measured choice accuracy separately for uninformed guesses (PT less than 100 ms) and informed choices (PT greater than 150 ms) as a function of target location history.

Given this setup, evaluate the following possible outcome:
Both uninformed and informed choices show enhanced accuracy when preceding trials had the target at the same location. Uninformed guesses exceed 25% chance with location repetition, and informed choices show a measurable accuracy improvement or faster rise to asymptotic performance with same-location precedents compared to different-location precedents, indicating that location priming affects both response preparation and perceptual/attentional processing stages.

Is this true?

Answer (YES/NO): YES